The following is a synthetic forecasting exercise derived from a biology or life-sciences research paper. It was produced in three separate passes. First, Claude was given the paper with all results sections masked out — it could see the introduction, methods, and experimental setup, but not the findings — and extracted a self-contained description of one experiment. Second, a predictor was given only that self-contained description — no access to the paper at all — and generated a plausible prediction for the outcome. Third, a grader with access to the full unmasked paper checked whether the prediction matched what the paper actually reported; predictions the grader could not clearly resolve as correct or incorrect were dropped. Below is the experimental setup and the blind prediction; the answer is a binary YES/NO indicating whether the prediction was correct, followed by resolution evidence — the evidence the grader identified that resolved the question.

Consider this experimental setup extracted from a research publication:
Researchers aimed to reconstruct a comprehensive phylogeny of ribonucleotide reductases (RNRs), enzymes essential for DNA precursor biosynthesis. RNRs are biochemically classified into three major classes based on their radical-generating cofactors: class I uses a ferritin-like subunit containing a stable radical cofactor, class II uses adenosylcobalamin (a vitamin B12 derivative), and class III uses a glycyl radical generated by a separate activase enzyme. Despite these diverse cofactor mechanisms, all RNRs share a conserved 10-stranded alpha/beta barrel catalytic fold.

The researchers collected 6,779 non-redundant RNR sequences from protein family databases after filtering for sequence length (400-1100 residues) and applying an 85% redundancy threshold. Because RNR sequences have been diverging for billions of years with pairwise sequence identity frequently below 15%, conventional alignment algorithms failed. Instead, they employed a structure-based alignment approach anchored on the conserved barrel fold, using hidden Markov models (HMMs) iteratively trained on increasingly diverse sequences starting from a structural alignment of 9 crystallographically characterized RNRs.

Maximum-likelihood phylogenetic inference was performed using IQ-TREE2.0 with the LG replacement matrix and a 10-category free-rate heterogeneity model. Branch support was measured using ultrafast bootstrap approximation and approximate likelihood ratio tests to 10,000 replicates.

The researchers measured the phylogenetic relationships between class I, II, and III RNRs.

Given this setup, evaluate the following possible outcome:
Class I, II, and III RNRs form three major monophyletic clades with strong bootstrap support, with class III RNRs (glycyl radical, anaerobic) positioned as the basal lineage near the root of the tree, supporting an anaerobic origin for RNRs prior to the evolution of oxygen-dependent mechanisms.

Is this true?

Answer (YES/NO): YES